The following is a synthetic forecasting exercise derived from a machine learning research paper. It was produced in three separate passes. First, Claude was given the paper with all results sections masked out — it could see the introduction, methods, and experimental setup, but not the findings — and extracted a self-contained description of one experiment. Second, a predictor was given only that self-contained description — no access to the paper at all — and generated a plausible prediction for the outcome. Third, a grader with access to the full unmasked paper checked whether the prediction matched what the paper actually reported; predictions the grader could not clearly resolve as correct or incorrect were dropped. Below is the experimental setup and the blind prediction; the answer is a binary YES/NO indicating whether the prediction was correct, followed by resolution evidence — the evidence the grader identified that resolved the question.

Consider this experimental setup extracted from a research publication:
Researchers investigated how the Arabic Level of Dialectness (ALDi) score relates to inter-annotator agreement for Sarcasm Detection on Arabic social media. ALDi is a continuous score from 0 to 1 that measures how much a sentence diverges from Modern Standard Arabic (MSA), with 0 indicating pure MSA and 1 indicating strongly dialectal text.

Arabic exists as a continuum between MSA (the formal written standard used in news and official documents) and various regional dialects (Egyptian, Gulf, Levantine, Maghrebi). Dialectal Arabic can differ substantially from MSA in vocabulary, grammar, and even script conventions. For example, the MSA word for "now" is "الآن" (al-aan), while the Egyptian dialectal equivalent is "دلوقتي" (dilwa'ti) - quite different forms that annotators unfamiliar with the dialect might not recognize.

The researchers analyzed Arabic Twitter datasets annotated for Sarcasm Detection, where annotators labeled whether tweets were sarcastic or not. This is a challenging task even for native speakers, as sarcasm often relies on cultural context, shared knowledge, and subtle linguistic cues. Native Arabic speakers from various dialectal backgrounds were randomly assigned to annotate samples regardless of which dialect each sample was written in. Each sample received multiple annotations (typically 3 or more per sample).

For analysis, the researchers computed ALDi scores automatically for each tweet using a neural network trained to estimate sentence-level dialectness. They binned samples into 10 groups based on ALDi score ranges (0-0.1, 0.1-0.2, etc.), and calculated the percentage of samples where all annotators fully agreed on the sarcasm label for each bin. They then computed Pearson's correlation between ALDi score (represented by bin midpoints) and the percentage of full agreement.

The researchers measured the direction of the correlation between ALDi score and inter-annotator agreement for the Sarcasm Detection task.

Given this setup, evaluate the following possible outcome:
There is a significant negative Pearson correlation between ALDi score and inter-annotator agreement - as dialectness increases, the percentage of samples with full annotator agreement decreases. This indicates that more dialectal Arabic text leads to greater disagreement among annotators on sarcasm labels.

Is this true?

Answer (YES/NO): YES